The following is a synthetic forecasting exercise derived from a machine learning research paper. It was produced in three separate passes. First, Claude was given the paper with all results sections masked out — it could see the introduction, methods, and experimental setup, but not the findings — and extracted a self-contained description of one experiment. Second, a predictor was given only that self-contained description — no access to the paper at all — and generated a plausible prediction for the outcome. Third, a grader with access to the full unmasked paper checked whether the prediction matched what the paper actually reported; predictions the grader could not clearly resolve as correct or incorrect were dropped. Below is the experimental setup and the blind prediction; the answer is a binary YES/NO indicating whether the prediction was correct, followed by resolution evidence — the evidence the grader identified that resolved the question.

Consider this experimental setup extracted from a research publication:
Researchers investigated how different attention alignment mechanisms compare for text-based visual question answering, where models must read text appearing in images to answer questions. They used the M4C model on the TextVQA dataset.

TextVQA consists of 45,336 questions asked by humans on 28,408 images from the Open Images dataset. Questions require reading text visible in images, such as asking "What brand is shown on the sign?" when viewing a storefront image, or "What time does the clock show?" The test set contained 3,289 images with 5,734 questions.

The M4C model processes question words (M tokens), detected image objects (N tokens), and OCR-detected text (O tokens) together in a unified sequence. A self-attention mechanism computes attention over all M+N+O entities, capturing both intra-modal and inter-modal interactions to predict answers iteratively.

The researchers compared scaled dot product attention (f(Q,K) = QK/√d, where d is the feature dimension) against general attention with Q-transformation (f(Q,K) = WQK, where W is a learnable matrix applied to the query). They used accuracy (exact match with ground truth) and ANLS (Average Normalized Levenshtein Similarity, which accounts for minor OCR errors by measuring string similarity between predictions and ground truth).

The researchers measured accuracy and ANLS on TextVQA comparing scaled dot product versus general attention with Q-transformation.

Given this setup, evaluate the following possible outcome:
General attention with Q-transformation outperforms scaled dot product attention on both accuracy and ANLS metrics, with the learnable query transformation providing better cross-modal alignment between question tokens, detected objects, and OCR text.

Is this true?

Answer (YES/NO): NO